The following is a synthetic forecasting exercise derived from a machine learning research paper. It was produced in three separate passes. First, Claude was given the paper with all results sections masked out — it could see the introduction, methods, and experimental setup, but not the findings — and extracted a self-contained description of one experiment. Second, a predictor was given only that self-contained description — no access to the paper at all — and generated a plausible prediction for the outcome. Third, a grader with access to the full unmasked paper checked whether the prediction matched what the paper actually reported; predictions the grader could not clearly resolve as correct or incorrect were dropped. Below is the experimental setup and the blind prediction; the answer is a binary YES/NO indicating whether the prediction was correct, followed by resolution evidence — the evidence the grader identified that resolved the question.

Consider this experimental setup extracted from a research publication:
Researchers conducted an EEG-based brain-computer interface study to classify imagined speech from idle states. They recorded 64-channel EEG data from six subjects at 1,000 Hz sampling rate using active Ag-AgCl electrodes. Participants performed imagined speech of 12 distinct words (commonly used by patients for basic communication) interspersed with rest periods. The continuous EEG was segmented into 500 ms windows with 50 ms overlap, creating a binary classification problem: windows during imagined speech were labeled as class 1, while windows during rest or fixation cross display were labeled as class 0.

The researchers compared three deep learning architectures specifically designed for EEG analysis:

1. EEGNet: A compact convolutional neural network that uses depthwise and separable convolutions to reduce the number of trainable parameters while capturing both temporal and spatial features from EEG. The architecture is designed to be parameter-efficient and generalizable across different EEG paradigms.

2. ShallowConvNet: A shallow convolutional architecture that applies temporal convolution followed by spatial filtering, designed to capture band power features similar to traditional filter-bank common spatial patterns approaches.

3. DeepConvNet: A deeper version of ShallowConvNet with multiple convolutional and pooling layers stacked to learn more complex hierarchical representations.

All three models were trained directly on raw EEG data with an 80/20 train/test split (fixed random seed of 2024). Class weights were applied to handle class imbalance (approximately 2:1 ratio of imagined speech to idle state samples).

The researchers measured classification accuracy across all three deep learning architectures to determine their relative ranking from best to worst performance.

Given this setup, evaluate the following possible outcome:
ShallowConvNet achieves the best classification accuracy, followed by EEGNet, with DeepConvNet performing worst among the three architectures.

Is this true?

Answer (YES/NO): NO